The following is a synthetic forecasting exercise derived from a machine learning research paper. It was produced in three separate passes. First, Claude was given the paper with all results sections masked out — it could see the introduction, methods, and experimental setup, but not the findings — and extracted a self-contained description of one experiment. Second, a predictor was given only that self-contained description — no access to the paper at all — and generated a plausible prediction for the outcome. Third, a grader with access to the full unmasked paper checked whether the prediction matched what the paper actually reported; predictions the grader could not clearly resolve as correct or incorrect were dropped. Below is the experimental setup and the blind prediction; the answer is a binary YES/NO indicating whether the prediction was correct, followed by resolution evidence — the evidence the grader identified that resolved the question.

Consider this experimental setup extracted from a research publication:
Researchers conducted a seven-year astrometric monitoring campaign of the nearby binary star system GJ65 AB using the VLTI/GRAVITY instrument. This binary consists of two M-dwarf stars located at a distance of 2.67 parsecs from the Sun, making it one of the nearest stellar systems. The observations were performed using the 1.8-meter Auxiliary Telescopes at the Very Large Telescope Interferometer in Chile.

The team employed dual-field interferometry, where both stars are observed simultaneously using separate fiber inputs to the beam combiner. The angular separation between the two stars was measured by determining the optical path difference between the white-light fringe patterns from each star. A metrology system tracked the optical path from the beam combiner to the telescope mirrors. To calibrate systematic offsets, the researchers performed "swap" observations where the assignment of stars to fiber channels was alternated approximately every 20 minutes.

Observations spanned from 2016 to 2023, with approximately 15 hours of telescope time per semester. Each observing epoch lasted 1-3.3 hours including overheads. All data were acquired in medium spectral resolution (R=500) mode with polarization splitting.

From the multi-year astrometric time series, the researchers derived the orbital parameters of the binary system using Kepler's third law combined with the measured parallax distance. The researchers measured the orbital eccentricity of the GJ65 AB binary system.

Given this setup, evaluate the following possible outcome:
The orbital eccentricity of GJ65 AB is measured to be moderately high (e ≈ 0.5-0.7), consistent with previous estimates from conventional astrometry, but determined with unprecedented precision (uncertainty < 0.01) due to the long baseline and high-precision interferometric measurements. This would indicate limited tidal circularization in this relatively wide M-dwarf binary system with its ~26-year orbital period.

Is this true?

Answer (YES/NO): YES